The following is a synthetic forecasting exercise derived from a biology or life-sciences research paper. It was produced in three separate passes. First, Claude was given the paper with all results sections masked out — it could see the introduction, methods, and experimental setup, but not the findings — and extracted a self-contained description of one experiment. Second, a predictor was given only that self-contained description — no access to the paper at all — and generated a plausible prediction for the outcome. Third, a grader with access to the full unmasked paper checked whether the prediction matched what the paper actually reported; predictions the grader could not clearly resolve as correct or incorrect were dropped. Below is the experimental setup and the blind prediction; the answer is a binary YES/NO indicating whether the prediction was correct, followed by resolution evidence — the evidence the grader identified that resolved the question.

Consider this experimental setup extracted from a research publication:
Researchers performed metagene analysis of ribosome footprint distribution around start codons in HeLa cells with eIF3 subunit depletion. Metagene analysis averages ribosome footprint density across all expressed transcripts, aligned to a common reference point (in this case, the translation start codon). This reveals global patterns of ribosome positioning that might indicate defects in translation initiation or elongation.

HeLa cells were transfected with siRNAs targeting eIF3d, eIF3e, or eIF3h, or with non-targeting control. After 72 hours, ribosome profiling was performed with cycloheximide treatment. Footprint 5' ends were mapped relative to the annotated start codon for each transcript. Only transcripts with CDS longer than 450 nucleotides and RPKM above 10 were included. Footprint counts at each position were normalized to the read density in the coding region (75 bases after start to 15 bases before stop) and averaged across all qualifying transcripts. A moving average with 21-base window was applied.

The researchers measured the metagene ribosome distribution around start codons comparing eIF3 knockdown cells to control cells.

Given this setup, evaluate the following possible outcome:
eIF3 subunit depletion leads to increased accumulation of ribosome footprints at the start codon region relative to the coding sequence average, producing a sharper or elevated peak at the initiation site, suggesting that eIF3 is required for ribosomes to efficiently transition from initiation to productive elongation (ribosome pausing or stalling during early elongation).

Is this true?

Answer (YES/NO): NO